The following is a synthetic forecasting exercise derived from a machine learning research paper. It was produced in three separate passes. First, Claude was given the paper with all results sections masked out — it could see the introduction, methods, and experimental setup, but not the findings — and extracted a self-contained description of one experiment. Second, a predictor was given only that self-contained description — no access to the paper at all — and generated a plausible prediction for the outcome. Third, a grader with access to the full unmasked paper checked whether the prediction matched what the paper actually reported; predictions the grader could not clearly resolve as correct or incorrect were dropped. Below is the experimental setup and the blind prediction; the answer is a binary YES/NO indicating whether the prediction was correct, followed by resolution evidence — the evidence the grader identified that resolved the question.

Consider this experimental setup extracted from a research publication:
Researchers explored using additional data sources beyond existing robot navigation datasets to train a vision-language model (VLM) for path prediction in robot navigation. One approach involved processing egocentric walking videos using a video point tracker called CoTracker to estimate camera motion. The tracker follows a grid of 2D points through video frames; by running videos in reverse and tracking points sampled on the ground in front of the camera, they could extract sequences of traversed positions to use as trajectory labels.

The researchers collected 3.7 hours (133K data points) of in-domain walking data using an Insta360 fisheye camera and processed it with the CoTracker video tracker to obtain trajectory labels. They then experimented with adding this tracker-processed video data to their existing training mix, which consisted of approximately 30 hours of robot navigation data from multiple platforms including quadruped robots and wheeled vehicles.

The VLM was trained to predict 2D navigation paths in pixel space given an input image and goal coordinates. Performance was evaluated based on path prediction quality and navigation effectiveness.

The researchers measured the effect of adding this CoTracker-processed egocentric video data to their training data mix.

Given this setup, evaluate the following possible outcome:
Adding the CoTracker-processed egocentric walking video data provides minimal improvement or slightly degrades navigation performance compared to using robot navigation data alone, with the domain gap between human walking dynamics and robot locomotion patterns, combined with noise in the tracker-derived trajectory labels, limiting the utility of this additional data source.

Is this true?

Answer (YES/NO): NO